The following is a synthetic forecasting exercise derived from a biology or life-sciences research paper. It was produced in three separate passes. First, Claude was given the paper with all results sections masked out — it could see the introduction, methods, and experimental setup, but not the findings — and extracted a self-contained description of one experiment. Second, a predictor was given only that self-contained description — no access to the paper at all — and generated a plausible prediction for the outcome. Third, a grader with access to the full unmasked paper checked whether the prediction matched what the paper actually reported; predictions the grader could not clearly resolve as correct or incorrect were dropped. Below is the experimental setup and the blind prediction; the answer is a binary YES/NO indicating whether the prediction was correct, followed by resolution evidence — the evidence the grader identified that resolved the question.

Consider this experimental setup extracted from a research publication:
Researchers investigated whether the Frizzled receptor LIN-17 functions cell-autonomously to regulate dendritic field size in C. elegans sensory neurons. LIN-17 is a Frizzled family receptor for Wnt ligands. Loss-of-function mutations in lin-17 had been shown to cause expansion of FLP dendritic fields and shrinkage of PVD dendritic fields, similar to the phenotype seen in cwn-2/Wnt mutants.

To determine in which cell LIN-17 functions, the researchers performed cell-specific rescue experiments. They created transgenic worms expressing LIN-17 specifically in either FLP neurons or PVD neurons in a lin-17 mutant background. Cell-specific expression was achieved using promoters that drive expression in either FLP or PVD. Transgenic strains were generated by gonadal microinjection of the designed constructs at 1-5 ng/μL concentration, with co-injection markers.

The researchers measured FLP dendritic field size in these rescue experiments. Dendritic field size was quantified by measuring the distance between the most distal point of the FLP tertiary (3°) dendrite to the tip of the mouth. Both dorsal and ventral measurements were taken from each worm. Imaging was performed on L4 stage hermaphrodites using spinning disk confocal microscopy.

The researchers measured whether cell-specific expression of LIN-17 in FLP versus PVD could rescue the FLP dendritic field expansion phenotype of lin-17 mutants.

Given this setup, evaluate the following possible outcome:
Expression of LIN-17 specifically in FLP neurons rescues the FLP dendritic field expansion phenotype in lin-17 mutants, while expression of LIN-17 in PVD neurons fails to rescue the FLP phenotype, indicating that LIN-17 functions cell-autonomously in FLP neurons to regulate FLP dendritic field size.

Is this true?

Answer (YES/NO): YES